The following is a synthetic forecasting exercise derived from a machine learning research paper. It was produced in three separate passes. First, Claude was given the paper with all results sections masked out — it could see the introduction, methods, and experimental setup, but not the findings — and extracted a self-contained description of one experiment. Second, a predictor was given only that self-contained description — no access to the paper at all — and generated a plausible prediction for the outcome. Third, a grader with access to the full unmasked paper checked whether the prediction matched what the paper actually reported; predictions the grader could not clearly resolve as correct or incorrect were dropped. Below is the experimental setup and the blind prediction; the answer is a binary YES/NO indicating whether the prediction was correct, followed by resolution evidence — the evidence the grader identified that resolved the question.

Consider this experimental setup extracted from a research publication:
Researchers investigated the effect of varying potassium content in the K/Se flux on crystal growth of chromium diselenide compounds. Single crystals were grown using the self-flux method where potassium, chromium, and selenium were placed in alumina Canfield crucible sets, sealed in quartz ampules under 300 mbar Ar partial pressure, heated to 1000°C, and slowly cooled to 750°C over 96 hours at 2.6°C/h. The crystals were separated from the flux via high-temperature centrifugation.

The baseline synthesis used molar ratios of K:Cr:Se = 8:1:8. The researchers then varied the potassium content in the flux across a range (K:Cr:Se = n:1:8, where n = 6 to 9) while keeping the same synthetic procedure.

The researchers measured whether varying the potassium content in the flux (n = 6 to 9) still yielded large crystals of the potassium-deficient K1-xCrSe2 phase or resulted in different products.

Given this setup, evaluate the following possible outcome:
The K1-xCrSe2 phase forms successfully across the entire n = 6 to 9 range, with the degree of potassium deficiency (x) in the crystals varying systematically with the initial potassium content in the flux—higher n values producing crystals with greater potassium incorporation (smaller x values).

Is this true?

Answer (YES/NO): NO